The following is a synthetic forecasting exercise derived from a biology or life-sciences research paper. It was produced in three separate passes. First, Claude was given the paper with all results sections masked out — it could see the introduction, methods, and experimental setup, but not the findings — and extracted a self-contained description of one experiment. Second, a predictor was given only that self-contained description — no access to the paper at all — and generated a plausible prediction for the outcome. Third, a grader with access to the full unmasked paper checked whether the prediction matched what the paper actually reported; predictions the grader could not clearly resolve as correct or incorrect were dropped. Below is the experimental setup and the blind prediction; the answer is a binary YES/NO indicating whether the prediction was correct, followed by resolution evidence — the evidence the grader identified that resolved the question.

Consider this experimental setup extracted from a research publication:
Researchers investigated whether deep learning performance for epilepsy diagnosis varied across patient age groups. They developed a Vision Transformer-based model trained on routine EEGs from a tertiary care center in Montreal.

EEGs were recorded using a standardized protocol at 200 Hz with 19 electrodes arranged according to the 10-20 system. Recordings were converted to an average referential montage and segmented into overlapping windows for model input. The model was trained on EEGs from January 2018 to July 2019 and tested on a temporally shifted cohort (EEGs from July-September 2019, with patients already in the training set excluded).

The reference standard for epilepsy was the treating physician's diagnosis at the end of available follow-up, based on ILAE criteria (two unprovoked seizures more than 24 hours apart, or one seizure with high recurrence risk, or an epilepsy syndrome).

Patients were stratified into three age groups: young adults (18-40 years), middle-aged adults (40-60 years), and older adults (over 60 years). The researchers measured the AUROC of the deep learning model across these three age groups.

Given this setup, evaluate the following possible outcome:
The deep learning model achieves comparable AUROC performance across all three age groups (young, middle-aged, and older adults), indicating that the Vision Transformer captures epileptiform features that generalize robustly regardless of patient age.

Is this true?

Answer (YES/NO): NO